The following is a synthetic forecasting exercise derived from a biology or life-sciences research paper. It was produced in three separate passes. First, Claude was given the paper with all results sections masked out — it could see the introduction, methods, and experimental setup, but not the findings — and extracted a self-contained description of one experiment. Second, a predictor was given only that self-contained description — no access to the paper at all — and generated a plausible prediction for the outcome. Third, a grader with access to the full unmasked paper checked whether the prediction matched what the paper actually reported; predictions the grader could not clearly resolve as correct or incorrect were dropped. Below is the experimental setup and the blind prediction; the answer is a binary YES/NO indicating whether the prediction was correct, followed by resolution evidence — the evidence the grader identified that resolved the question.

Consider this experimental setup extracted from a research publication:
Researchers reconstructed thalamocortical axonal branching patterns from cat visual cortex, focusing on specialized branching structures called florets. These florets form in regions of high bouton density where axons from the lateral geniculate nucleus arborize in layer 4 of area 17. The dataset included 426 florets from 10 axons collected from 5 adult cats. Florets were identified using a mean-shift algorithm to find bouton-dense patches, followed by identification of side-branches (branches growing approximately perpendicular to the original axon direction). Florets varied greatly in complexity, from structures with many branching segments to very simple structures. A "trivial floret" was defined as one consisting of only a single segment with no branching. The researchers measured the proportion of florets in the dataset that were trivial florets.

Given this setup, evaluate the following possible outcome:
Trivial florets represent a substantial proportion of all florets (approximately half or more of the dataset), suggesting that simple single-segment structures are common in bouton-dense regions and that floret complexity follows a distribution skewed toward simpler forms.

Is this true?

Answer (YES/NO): YES